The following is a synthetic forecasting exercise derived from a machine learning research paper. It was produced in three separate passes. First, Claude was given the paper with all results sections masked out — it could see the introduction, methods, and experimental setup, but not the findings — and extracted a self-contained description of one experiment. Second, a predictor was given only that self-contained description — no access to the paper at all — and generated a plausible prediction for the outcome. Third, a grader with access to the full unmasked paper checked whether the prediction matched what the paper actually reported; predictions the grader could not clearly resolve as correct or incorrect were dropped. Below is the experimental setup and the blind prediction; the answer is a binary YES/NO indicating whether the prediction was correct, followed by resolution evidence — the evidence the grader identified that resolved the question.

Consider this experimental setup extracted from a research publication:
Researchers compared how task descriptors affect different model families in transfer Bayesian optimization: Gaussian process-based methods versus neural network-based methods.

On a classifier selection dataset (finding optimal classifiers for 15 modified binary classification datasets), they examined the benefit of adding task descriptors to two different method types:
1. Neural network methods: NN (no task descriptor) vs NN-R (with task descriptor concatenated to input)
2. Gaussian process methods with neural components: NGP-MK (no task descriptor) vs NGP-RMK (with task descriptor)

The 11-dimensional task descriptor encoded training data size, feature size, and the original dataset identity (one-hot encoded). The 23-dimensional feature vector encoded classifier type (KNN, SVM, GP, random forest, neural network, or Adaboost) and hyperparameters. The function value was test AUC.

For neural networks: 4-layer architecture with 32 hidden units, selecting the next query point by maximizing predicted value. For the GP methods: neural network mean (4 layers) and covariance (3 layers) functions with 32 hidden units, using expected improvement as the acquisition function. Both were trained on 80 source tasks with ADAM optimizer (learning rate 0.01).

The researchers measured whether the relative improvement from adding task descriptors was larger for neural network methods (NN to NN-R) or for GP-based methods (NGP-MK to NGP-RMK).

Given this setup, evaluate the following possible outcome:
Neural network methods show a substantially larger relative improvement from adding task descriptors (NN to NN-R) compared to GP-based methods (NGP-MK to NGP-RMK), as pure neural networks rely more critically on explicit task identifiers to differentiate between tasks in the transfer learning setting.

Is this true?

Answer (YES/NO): YES